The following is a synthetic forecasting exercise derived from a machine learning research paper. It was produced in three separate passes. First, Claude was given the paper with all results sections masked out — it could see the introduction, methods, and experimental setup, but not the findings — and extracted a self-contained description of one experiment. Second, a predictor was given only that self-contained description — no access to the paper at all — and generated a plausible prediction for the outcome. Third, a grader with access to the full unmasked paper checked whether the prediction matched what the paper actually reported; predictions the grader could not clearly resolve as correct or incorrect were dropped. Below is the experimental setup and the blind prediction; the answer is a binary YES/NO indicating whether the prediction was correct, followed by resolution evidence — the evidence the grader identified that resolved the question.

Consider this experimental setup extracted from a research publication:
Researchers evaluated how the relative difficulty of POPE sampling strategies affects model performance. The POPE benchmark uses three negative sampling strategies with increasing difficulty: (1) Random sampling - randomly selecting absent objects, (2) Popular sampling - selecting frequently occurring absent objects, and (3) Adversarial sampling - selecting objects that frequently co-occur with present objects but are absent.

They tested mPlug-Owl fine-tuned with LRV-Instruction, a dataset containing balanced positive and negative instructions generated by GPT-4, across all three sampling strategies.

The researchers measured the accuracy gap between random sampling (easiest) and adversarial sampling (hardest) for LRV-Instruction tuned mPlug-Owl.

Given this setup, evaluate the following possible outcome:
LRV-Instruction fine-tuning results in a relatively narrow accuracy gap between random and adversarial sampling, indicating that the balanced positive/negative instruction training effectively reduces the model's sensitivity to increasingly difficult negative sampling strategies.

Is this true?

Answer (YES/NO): NO